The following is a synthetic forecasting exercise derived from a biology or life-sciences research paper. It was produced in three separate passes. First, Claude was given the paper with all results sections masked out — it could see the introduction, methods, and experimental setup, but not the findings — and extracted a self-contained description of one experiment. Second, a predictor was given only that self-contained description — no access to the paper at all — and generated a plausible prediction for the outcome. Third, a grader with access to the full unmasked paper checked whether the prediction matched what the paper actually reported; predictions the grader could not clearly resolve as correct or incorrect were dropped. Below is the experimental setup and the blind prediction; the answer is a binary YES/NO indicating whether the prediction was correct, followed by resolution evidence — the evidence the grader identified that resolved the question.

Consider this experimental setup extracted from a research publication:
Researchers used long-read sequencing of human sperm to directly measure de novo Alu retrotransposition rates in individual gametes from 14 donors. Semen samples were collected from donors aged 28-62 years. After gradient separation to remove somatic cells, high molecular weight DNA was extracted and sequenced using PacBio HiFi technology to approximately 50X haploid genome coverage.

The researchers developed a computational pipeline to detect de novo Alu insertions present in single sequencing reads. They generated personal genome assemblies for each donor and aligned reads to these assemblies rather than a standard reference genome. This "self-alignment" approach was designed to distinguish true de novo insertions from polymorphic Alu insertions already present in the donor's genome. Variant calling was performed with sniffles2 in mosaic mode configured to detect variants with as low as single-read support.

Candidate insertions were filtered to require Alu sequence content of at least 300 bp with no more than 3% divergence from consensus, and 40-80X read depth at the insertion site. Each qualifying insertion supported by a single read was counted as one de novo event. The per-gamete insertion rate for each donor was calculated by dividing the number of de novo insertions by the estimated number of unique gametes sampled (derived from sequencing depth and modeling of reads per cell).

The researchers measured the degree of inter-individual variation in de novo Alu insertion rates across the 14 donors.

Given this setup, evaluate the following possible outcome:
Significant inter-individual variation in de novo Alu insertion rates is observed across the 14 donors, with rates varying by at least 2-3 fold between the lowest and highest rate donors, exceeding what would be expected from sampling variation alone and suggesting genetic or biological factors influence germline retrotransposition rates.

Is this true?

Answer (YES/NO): YES